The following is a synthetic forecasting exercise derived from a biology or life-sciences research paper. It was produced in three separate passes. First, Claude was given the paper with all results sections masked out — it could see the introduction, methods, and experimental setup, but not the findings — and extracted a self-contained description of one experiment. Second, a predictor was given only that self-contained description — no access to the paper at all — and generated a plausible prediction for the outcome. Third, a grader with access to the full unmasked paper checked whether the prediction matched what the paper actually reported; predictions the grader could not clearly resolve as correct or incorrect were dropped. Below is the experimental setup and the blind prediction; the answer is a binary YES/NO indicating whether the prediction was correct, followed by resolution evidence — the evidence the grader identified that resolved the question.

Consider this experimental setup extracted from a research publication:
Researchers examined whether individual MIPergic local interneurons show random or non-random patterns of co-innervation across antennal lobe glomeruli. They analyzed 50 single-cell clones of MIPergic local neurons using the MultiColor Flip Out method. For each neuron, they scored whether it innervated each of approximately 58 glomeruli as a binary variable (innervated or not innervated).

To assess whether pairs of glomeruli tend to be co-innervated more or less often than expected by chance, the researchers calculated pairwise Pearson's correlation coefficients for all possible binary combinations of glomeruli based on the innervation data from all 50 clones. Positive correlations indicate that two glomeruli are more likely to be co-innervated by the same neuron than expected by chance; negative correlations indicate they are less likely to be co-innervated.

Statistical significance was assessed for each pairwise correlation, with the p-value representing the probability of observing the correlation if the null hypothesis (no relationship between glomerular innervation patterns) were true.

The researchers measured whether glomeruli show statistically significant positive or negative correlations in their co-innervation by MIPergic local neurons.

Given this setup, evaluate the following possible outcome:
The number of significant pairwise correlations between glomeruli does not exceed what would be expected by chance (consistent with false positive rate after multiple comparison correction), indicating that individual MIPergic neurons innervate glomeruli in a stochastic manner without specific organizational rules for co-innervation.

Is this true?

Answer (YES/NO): NO